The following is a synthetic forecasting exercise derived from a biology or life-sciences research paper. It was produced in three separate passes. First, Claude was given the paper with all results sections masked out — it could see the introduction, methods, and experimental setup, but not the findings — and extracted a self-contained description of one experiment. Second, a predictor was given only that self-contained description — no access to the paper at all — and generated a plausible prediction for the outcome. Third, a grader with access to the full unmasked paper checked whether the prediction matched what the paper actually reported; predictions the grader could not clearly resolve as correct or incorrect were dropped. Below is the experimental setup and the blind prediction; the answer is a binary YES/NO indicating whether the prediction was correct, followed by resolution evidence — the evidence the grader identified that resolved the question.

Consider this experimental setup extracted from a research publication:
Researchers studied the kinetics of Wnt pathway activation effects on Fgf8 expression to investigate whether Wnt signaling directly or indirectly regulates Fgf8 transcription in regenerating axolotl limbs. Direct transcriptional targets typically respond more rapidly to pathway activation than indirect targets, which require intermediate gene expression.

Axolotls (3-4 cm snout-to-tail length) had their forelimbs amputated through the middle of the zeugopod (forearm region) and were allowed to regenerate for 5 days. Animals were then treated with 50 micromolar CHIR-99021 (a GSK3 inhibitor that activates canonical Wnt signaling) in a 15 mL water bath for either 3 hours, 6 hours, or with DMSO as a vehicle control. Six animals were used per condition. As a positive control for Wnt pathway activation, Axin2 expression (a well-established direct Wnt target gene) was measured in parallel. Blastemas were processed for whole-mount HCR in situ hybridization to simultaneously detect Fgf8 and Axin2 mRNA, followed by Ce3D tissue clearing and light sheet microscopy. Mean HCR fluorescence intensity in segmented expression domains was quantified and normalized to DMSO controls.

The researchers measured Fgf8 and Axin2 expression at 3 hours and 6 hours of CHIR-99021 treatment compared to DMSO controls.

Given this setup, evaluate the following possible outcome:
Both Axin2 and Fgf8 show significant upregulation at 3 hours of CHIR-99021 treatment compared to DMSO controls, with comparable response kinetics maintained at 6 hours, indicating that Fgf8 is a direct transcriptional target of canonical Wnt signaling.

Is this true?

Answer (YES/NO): NO